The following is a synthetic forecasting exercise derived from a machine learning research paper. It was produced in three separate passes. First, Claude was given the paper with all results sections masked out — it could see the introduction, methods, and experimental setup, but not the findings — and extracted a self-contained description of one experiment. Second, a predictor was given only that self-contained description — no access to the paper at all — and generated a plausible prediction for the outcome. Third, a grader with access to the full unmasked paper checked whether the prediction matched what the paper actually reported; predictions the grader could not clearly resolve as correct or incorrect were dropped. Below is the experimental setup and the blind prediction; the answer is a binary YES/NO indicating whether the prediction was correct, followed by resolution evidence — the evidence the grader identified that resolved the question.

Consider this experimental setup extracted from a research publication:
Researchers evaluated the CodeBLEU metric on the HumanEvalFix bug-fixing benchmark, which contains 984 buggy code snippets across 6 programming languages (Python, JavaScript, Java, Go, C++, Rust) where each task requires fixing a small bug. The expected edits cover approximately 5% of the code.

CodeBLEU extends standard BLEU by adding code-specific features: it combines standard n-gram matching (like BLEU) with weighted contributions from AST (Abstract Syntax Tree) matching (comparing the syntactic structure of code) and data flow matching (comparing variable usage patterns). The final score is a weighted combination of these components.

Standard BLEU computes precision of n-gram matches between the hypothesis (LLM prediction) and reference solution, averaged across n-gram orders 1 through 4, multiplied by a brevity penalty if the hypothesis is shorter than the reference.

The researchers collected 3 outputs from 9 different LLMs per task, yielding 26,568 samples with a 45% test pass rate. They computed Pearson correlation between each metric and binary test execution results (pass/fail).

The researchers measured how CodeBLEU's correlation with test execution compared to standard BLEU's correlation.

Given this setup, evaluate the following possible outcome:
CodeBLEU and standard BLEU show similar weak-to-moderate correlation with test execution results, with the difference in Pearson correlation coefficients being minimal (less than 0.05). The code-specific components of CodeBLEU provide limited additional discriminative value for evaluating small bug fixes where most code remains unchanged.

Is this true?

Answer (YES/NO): YES